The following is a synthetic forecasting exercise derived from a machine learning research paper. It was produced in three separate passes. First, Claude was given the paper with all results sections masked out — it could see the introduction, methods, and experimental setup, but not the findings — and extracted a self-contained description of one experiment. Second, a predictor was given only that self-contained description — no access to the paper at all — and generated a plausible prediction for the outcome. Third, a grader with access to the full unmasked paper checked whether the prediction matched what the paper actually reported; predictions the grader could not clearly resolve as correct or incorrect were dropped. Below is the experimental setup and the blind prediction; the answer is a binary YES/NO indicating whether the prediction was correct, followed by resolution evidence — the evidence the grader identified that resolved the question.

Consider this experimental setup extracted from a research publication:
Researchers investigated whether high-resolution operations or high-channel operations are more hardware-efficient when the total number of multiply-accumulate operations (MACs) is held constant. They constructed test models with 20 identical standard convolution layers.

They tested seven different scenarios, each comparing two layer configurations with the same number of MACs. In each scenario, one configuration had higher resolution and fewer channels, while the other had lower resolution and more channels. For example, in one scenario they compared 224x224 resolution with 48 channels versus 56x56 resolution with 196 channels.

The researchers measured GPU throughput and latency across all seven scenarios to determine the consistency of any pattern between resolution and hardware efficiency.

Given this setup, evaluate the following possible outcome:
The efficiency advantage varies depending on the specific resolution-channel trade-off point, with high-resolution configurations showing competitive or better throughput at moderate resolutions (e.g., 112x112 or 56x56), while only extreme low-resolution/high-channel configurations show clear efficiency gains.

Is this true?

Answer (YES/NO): NO